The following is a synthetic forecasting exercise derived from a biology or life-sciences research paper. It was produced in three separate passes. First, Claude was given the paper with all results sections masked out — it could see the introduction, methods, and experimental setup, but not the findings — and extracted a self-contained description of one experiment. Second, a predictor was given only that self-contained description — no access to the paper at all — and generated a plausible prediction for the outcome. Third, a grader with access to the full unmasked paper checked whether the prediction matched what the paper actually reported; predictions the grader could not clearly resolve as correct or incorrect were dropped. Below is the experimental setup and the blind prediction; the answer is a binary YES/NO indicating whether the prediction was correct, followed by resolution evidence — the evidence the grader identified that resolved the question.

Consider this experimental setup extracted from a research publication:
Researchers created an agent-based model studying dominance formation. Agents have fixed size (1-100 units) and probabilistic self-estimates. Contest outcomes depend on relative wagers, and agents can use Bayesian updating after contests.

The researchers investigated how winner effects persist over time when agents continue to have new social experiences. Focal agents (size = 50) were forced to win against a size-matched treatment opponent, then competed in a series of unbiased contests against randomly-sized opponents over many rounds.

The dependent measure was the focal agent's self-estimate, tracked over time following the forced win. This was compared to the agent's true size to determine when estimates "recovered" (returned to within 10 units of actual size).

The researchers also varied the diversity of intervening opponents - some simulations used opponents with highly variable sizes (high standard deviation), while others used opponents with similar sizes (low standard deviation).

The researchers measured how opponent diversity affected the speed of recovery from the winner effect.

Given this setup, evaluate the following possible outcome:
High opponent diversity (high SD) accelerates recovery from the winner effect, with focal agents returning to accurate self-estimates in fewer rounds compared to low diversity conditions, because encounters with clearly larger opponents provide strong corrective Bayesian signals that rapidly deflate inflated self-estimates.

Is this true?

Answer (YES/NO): YES